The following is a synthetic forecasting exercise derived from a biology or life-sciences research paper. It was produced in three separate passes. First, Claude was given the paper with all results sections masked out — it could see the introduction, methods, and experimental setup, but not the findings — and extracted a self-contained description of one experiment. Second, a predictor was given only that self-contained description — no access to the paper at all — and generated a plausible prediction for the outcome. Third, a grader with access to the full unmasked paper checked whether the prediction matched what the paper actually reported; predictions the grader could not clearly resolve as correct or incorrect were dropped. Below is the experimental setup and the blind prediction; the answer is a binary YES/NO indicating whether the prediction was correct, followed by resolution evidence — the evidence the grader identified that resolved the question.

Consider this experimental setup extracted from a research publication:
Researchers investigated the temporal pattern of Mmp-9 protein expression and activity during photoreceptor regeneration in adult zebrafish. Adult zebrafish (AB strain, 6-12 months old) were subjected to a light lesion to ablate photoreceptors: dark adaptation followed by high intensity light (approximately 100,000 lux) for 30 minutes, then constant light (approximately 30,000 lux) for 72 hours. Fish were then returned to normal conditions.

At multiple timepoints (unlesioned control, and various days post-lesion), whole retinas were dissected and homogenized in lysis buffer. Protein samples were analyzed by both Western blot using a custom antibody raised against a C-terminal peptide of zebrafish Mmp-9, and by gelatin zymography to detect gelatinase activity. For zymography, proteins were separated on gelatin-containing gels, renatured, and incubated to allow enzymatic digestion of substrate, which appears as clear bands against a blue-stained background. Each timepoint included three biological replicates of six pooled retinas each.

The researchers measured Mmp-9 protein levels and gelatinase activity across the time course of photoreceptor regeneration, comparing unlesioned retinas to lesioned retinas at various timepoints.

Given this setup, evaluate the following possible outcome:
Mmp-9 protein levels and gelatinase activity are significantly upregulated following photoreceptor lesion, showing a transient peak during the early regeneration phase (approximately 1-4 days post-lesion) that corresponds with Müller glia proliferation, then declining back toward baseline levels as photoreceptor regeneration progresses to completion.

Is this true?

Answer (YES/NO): YES